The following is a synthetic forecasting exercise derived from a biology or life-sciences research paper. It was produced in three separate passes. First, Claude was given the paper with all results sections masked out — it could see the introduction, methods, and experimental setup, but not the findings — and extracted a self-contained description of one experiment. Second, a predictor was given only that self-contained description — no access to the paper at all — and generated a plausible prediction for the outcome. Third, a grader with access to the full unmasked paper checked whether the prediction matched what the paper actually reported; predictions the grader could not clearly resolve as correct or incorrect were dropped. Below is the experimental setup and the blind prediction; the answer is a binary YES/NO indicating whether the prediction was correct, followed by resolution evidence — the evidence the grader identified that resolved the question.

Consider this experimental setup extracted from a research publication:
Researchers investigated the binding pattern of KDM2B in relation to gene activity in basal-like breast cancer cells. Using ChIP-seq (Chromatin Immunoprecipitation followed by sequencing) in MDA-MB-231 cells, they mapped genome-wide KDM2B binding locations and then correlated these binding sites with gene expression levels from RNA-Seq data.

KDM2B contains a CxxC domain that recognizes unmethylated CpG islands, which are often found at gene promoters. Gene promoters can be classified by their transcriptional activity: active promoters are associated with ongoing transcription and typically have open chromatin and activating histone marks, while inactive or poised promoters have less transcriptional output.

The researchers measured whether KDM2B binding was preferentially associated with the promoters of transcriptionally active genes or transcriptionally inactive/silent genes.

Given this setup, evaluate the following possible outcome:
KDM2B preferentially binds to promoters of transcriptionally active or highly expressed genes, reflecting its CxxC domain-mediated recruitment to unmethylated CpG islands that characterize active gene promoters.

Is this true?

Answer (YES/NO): YES